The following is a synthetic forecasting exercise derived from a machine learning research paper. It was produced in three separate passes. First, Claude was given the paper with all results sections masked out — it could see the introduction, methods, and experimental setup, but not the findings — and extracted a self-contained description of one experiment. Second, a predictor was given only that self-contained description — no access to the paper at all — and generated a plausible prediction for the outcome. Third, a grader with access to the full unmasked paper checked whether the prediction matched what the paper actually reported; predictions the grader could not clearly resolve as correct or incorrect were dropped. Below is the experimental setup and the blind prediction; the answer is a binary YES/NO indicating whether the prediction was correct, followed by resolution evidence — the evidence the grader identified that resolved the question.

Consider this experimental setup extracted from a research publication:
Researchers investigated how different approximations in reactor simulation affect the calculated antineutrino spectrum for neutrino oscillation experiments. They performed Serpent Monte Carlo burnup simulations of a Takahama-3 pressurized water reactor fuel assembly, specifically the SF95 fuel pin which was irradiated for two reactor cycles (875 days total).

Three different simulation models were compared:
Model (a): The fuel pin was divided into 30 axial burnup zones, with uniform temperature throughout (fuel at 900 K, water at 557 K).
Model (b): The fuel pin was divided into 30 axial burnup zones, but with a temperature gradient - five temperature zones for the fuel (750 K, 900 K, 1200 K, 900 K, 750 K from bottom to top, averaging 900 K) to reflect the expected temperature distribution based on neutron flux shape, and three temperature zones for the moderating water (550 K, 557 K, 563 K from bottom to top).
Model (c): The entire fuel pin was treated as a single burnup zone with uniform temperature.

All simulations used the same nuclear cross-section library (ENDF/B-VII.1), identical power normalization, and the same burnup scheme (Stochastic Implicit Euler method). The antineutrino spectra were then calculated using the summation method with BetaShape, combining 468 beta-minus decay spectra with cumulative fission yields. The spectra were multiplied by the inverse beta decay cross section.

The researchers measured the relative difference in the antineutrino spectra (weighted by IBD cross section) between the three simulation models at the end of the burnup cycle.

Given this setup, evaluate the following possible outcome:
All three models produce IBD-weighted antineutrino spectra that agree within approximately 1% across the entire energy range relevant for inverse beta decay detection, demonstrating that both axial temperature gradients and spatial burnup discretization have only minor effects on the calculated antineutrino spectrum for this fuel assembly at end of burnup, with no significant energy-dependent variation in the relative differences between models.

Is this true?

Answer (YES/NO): NO